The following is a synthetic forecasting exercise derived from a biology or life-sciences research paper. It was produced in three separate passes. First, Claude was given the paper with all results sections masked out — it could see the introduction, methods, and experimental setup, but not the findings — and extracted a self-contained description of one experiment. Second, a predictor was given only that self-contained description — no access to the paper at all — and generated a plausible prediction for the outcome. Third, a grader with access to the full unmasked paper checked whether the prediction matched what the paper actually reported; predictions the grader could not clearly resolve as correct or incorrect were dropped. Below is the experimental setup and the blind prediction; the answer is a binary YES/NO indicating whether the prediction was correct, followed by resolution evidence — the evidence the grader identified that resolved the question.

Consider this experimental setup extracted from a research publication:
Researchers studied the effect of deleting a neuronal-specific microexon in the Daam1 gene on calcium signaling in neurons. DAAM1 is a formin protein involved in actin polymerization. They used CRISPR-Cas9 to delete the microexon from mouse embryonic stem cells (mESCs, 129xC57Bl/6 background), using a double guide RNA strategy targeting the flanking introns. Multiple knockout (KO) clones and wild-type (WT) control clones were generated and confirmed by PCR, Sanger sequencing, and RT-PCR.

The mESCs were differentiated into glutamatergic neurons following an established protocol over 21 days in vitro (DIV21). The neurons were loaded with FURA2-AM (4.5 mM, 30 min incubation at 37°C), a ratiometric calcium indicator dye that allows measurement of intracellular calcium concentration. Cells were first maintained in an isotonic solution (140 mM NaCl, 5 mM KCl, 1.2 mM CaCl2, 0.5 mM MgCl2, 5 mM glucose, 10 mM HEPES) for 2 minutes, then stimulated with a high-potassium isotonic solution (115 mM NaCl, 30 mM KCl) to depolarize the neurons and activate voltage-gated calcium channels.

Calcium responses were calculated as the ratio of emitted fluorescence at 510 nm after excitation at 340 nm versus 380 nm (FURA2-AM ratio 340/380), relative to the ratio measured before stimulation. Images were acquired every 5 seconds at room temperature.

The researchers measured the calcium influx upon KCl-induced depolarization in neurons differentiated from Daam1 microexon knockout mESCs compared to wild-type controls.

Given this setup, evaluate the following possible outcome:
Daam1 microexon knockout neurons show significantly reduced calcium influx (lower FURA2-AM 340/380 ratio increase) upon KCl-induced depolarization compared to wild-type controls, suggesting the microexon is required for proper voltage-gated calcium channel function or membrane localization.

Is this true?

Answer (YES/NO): NO